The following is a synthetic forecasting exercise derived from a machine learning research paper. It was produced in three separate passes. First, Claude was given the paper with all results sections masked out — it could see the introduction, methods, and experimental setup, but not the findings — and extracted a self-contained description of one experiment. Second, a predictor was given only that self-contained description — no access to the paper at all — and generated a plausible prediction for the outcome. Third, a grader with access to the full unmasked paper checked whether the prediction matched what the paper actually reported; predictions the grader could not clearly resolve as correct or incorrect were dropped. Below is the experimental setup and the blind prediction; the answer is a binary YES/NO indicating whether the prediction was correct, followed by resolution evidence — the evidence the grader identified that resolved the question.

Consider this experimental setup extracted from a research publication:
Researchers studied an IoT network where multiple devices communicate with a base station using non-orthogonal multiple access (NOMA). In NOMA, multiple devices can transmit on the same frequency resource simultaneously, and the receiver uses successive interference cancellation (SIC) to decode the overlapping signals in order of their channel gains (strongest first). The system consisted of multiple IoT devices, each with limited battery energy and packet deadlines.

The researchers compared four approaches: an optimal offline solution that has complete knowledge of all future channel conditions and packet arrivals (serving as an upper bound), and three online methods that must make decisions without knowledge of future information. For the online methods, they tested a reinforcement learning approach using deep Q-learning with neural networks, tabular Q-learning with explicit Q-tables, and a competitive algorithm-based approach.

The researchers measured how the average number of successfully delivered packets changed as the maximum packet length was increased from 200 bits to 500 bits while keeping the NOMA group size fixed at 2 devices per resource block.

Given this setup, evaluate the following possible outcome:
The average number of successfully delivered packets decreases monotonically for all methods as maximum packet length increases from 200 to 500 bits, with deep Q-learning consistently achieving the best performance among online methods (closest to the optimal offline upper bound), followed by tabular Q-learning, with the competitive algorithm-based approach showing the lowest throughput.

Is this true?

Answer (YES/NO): NO